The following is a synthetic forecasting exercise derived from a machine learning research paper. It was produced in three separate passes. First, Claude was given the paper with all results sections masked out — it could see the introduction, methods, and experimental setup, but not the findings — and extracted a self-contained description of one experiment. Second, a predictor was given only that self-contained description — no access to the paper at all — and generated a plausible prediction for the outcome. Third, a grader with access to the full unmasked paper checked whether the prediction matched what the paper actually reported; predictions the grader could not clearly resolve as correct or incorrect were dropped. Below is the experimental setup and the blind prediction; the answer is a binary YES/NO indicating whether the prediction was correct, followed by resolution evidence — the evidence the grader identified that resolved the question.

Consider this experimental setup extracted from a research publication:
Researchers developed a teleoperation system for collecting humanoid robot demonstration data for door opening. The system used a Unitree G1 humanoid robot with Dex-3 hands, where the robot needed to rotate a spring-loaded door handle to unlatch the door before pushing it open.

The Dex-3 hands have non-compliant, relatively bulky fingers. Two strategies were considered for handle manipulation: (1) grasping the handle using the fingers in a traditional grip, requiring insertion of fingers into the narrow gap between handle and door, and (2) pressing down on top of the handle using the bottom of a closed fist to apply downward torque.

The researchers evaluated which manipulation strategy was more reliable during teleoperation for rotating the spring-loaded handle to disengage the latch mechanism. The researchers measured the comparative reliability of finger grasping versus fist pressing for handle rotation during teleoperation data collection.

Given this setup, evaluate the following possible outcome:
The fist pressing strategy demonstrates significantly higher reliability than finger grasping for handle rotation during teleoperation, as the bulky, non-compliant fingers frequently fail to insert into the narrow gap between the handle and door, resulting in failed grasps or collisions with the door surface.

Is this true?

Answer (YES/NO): YES